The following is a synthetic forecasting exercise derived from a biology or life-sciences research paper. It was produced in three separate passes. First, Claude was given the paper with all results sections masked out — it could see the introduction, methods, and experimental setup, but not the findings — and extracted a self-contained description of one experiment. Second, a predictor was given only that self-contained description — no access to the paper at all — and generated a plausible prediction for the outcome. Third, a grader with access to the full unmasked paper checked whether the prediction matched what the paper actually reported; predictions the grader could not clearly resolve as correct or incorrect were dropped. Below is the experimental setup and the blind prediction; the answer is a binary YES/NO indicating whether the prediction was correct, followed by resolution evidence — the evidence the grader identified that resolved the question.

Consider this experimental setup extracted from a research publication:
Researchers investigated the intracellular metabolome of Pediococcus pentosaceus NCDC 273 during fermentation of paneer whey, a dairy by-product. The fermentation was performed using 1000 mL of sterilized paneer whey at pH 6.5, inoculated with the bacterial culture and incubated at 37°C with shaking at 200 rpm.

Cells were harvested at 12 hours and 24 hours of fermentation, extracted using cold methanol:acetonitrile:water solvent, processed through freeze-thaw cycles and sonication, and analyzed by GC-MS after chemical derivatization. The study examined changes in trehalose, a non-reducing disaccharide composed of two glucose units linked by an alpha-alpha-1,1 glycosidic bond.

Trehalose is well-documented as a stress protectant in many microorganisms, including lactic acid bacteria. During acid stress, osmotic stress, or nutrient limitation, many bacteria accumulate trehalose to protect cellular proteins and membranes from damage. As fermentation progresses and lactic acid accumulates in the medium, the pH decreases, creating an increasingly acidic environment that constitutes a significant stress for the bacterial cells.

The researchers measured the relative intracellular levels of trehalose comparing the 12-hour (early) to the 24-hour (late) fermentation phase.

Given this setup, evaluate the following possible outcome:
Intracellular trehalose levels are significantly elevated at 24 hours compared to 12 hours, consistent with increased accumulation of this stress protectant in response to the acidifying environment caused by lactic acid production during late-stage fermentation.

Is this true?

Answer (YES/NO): YES